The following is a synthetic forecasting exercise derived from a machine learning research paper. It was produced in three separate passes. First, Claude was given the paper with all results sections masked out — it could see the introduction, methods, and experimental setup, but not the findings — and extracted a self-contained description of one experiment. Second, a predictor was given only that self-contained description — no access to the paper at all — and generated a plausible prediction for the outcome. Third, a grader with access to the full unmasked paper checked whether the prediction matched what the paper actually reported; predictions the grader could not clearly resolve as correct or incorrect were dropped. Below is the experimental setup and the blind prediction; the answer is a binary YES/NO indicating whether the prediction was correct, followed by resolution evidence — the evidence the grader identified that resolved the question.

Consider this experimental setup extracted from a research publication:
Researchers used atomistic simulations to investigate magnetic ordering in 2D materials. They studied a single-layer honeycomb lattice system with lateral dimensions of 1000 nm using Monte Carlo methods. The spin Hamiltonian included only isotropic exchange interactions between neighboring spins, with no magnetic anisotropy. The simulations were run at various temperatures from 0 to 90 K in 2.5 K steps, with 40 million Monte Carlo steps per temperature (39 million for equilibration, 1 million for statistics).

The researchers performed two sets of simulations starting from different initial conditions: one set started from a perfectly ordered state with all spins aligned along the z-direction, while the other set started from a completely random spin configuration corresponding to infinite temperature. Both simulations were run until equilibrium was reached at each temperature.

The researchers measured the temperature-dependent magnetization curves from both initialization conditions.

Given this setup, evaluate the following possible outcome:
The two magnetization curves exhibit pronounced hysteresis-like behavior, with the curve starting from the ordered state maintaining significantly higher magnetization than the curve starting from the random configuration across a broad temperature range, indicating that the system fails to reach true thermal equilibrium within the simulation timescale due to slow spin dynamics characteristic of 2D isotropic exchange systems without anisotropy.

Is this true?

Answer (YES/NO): NO